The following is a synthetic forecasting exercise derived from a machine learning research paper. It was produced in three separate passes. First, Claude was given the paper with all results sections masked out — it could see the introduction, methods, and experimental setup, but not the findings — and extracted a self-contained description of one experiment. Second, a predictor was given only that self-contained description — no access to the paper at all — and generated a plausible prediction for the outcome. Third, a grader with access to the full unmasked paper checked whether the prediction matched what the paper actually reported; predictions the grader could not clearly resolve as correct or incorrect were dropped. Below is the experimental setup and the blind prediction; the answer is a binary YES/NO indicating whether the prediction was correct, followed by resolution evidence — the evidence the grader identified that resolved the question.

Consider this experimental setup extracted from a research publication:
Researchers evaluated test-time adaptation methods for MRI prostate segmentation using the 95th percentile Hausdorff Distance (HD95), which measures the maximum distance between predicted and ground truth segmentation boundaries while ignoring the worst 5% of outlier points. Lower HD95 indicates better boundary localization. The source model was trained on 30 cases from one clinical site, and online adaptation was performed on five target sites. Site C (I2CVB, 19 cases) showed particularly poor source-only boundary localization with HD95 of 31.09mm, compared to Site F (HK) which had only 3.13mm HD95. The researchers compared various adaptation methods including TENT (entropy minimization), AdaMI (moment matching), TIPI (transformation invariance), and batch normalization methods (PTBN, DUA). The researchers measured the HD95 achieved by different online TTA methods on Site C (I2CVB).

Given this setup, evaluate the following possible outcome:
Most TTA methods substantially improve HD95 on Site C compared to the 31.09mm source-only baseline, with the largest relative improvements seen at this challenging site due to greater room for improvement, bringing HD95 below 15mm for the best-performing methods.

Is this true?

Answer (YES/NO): NO